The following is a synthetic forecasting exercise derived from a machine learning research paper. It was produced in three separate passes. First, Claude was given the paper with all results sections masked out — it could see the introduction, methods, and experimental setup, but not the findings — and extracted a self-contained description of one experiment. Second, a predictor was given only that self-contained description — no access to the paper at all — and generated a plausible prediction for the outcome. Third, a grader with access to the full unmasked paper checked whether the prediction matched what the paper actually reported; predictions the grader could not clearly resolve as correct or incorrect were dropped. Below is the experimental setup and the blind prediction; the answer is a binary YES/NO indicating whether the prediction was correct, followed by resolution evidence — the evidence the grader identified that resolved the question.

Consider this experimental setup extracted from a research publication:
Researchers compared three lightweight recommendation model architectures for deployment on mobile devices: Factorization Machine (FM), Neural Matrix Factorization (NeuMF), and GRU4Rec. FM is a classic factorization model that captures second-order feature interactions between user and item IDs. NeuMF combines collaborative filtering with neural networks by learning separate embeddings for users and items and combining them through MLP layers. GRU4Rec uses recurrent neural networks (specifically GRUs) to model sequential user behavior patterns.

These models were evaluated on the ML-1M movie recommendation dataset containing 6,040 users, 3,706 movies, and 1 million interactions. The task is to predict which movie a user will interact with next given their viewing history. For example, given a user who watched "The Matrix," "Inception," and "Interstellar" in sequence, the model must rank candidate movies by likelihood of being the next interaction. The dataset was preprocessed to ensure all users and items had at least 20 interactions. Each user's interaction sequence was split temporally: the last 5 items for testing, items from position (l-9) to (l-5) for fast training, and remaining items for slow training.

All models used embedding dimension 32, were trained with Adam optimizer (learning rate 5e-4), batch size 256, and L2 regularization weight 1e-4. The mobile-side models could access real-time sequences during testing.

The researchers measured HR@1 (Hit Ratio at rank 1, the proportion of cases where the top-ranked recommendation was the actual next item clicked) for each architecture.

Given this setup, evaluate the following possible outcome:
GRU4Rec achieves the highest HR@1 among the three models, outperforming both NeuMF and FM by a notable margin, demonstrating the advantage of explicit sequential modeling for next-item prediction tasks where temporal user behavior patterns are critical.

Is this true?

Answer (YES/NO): YES